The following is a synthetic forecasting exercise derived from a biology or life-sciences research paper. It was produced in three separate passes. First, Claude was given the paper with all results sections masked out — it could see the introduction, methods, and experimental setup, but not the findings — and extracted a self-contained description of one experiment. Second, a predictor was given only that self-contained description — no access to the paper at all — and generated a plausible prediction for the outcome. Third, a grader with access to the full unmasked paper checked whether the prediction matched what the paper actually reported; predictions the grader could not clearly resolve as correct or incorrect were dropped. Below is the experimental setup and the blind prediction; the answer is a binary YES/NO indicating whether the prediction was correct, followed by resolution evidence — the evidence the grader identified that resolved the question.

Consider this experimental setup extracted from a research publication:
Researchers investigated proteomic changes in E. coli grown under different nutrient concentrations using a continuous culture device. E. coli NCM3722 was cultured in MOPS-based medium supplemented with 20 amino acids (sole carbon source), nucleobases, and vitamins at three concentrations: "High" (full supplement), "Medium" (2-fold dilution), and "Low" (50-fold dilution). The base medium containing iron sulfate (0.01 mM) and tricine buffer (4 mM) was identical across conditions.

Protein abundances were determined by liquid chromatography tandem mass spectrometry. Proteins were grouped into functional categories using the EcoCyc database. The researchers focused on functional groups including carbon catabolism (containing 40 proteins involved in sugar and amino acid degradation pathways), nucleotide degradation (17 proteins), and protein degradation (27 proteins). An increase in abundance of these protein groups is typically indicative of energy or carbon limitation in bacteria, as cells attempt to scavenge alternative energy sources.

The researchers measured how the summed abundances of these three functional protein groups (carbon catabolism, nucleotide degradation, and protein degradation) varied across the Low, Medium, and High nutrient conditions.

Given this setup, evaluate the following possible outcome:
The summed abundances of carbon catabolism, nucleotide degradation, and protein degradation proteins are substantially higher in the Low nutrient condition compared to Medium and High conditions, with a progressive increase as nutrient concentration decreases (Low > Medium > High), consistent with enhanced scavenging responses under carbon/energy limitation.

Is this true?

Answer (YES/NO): NO